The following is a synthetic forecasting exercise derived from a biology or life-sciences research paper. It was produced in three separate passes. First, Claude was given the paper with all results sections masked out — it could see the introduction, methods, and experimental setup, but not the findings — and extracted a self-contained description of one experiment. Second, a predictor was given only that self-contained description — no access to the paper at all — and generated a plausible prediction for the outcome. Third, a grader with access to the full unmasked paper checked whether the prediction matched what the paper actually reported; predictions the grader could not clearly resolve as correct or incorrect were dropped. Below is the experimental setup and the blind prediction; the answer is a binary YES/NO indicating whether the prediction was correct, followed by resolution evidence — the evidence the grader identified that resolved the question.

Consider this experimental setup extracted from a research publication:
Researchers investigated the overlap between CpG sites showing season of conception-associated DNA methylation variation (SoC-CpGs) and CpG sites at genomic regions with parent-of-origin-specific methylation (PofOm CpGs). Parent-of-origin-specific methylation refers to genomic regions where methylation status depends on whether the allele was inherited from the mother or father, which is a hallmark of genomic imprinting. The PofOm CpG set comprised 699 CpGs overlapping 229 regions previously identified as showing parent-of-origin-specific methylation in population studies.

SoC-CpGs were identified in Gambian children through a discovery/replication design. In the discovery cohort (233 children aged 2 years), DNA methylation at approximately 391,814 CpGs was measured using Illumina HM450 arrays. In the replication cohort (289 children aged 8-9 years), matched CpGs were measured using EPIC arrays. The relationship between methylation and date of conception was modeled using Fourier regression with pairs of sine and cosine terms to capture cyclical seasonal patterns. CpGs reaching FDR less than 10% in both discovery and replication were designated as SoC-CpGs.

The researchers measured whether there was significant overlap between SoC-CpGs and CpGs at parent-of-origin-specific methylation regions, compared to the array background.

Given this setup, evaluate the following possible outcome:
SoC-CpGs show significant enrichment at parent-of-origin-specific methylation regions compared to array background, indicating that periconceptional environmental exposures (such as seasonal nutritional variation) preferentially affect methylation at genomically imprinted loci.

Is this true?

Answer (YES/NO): YES